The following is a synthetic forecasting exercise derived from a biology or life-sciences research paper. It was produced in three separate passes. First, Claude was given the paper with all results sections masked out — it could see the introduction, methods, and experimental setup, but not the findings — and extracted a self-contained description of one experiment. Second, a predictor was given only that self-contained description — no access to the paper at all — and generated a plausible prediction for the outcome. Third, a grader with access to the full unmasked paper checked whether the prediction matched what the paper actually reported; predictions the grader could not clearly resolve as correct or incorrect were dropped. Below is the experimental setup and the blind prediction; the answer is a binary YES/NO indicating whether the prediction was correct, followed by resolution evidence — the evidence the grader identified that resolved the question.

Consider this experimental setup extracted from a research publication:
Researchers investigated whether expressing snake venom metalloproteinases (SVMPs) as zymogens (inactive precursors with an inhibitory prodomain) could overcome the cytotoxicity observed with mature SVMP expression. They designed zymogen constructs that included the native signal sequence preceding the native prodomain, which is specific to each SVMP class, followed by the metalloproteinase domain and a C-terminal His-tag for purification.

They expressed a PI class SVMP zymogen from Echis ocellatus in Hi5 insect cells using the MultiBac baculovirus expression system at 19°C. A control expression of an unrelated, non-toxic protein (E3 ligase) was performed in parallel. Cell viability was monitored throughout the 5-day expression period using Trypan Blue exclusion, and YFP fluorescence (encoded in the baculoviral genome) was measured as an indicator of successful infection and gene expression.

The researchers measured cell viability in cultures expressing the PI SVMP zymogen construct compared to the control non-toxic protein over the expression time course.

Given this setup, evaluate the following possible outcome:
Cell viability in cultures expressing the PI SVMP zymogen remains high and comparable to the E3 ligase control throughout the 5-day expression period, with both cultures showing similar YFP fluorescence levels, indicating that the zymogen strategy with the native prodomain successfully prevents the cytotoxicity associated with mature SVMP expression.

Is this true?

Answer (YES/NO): NO